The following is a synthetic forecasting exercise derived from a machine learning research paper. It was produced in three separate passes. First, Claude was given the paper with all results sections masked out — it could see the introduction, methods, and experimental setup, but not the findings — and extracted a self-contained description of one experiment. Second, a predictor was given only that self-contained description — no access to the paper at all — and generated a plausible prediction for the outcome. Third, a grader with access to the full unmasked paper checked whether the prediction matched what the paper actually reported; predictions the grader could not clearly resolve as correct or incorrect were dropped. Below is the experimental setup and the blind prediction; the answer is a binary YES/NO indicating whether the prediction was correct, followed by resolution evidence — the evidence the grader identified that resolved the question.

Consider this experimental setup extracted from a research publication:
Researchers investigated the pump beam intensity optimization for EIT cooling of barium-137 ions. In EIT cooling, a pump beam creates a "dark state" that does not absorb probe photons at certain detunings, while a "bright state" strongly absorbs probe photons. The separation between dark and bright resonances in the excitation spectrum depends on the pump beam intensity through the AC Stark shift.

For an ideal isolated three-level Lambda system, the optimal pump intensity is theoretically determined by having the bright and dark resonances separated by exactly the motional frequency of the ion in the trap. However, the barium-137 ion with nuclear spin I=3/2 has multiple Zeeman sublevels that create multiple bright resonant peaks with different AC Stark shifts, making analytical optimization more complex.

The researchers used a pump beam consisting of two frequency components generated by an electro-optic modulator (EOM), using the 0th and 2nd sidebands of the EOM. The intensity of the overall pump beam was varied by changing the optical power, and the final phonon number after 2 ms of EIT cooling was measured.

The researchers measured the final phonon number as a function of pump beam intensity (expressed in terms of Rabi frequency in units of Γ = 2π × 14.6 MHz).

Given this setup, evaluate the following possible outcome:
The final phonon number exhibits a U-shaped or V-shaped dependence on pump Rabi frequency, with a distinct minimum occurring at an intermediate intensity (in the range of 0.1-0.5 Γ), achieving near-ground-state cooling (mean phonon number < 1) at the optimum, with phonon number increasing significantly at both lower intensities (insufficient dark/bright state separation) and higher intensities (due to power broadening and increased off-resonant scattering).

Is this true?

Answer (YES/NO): NO